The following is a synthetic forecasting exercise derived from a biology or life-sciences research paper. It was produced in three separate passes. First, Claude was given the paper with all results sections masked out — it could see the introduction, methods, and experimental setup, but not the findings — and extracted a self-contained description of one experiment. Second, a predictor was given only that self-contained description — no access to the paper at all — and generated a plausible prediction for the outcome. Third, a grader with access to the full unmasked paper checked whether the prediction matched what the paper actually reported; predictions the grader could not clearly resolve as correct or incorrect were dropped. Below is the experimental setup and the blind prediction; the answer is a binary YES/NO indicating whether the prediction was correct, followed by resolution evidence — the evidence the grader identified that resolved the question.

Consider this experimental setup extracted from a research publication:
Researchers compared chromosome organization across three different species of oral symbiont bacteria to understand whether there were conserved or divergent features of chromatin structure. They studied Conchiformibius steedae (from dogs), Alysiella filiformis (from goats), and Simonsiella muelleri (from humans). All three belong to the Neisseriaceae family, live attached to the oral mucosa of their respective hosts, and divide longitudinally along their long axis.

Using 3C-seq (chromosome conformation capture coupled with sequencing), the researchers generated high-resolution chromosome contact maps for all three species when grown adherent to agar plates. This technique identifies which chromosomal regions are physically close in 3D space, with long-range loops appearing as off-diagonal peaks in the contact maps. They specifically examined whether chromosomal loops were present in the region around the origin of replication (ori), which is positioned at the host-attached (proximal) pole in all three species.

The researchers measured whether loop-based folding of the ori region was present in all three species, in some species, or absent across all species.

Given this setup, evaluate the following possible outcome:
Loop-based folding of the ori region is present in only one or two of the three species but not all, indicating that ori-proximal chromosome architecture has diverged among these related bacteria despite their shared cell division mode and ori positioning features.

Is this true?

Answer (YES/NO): YES